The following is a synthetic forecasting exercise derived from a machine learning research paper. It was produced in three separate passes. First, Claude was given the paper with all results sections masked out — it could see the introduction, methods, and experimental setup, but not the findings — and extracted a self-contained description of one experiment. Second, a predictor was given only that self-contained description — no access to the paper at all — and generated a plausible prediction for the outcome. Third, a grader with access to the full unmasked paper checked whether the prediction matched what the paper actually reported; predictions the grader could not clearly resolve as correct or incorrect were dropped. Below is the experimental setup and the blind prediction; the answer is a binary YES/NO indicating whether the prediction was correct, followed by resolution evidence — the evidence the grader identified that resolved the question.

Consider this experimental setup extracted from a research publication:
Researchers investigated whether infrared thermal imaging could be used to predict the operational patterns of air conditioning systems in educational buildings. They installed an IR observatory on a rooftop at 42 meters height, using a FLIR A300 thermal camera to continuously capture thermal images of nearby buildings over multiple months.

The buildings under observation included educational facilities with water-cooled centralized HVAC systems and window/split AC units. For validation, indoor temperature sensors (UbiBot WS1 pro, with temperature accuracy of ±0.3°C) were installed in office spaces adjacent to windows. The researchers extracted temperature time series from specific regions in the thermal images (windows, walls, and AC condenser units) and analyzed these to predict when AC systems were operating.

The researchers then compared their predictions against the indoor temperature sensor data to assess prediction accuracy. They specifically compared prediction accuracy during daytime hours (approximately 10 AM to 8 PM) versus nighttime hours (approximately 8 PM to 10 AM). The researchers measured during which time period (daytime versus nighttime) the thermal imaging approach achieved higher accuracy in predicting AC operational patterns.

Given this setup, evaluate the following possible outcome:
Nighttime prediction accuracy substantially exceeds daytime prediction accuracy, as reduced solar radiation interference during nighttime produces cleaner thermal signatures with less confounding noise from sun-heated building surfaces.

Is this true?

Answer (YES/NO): YES